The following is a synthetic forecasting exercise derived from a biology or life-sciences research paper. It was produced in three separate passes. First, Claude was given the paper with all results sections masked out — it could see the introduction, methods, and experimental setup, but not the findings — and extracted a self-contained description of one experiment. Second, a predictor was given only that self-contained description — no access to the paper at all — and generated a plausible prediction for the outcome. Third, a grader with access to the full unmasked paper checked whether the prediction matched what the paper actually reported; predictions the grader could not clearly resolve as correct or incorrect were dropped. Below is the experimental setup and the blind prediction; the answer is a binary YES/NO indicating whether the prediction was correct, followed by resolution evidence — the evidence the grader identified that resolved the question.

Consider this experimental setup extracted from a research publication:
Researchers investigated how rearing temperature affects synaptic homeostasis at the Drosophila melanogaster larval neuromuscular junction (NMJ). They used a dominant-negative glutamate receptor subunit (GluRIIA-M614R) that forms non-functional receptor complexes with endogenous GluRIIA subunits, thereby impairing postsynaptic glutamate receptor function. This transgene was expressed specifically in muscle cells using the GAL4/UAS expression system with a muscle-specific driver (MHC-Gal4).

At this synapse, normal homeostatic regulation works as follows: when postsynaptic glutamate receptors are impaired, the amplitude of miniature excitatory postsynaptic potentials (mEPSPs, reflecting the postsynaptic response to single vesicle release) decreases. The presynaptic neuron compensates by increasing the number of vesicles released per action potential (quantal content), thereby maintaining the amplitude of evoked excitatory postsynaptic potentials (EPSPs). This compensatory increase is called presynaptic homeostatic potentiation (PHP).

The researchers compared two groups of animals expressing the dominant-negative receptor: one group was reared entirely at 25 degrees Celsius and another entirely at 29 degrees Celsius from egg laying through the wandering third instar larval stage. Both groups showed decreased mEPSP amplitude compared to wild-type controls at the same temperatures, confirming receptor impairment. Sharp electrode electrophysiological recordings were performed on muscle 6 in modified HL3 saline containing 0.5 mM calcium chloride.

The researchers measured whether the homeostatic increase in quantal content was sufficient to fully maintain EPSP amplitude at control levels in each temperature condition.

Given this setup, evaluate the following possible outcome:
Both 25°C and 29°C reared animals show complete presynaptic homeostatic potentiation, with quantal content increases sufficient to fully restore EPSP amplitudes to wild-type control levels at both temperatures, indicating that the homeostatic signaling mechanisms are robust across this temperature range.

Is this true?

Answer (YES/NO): NO